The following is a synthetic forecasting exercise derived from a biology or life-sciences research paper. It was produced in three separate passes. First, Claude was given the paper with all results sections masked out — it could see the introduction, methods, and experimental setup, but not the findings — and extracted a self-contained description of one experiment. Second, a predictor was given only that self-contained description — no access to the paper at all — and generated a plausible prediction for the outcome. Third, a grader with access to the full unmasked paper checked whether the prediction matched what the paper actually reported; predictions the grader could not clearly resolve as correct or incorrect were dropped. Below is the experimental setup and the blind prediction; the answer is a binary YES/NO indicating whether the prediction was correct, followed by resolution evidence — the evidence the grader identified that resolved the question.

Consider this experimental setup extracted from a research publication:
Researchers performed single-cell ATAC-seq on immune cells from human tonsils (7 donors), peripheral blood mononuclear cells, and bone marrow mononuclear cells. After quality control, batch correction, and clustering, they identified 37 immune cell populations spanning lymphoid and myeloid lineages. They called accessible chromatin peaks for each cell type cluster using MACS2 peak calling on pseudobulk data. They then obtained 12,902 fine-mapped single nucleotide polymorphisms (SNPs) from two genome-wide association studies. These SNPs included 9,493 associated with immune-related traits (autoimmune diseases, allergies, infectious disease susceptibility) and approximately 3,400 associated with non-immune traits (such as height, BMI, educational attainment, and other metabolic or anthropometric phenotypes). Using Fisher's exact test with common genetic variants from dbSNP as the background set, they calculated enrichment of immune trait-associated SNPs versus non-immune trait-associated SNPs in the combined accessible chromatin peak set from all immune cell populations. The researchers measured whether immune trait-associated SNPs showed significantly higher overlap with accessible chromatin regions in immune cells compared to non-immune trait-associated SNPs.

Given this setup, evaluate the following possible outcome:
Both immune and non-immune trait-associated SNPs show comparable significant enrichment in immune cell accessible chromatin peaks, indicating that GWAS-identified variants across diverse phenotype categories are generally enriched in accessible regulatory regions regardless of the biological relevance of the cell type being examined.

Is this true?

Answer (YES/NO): NO